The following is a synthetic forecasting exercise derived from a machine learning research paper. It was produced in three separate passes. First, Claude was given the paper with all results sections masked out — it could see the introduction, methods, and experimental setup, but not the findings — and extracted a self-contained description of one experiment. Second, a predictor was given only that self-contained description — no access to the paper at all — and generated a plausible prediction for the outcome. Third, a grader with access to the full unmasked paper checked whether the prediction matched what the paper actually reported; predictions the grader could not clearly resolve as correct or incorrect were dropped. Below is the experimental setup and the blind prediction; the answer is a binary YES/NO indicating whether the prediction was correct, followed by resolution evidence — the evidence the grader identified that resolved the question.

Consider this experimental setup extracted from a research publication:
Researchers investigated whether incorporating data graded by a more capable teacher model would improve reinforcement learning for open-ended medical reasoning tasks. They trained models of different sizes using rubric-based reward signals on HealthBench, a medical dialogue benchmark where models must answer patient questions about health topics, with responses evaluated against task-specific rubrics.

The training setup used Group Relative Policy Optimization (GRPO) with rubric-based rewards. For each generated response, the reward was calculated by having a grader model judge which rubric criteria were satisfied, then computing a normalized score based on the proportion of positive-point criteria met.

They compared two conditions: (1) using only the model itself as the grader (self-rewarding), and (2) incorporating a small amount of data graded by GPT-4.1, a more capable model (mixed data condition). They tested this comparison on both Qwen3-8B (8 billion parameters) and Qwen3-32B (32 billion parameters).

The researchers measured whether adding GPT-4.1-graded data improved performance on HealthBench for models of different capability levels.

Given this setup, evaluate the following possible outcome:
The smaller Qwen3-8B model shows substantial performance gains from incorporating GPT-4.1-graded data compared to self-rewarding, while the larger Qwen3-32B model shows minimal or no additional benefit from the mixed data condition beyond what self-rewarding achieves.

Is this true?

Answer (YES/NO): NO